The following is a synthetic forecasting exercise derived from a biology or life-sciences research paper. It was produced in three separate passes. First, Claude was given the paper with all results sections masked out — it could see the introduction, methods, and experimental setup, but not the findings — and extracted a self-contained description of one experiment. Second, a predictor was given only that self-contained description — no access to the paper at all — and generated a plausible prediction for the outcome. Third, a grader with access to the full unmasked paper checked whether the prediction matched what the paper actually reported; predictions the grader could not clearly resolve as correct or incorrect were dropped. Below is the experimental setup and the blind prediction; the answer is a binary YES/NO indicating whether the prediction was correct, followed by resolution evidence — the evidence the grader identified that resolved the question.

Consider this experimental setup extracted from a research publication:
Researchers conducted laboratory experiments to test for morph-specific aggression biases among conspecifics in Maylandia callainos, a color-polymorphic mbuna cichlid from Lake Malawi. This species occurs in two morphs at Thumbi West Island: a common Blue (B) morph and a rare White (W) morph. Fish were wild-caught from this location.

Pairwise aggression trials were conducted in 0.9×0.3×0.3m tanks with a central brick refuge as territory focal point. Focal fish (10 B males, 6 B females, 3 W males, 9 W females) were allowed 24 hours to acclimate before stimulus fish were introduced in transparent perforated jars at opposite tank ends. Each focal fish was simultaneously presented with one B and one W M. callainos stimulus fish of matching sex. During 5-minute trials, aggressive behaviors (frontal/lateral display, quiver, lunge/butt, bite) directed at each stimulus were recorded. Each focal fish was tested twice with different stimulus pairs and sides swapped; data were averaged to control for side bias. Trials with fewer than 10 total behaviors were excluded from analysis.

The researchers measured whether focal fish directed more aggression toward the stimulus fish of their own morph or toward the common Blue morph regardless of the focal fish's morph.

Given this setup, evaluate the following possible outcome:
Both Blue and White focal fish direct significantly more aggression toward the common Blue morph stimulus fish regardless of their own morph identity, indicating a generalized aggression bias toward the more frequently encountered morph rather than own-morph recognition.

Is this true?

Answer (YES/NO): NO